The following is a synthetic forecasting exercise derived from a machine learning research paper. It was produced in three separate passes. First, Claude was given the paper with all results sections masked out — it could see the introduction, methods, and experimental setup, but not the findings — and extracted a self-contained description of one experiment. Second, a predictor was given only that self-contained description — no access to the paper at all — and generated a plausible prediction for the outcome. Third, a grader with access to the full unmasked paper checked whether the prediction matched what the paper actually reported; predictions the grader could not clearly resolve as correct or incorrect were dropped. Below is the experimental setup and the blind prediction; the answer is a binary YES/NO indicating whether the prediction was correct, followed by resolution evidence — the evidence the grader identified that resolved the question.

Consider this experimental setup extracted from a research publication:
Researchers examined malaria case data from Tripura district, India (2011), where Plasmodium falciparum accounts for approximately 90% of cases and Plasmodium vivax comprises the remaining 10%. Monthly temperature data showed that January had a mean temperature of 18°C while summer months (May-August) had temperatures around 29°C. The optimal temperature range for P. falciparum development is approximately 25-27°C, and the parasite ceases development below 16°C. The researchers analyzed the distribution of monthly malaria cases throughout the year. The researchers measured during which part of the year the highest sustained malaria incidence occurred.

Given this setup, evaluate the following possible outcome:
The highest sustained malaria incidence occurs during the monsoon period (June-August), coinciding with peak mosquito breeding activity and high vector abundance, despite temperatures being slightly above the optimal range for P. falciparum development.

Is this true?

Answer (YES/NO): YES